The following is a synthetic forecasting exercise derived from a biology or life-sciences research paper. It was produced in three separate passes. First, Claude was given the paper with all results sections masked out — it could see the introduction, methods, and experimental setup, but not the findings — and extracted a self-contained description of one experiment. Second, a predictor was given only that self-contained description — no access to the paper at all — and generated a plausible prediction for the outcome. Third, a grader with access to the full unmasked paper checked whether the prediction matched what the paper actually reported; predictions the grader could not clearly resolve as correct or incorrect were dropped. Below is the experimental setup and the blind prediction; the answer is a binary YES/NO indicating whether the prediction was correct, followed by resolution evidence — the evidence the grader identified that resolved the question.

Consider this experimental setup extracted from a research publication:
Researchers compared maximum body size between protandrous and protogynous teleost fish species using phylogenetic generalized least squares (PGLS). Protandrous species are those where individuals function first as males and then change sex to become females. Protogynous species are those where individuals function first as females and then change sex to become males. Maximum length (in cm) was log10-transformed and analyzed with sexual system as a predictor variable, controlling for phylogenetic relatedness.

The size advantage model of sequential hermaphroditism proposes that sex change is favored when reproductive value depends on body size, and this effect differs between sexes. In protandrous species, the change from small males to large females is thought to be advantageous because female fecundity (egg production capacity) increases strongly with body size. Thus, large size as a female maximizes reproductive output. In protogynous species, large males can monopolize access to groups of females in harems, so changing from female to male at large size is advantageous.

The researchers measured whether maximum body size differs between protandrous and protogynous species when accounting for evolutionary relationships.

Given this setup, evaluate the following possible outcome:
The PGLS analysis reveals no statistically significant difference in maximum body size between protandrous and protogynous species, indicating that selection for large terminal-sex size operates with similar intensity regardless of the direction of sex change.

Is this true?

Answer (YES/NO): NO